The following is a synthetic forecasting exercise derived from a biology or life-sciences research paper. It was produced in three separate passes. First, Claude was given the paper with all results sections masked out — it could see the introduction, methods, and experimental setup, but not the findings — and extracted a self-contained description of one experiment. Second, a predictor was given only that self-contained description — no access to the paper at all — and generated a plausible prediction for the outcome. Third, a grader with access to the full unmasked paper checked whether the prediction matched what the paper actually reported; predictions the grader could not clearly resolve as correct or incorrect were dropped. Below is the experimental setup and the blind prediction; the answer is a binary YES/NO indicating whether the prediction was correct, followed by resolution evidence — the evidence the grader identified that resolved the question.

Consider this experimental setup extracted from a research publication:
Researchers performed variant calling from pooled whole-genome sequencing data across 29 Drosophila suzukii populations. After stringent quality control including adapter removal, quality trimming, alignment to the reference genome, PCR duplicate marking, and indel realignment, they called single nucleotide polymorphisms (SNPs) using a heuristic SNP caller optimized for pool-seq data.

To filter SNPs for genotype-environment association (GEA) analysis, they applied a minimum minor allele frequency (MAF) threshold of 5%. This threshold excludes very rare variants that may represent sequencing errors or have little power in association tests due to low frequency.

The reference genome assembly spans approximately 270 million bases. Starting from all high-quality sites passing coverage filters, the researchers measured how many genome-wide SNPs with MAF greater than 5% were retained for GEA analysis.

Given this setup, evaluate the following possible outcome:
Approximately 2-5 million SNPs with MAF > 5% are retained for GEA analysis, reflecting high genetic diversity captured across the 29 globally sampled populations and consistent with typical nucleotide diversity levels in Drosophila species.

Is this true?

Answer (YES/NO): NO